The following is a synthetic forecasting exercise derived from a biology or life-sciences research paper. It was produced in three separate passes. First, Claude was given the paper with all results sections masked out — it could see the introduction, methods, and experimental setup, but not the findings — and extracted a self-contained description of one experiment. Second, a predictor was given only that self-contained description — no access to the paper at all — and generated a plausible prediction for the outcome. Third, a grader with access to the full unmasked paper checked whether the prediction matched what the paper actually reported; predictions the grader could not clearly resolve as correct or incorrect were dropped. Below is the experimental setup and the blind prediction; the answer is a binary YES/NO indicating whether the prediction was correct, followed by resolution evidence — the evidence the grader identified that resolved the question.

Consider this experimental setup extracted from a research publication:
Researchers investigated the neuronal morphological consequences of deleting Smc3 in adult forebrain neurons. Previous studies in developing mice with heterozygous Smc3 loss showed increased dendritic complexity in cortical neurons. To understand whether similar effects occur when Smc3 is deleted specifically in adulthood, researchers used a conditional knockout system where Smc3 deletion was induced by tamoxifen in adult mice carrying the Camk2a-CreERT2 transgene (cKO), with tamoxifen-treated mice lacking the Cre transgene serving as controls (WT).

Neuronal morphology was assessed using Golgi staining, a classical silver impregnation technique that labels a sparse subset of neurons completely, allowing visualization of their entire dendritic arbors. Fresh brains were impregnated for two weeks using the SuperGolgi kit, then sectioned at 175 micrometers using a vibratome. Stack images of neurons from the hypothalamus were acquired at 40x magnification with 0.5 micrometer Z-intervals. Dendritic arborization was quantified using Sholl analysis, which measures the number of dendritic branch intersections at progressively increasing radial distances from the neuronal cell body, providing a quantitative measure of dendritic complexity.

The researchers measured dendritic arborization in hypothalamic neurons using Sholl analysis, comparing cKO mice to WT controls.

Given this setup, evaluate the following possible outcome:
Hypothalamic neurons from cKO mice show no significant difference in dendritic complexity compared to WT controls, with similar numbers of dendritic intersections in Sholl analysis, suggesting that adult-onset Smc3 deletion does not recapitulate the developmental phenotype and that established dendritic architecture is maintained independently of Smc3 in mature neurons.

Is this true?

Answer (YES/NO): NO